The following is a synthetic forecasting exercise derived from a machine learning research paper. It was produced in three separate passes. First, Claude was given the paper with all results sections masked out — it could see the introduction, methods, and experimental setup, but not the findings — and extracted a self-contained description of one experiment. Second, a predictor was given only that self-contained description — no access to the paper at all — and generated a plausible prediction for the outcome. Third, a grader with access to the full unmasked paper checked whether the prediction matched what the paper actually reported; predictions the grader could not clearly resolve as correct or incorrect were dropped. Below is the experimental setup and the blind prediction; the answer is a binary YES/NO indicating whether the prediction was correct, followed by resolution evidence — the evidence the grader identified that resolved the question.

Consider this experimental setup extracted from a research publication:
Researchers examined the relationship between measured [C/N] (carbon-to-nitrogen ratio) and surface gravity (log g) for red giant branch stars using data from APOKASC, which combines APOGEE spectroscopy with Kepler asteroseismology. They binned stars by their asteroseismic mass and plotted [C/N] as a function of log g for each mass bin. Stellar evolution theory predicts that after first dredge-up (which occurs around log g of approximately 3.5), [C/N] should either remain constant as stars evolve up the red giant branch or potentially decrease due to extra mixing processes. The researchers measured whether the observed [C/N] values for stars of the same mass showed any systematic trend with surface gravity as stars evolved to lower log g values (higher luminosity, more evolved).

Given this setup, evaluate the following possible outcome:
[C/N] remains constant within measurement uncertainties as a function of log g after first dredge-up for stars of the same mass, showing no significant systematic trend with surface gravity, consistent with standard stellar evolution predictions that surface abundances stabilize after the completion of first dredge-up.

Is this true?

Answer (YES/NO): NO